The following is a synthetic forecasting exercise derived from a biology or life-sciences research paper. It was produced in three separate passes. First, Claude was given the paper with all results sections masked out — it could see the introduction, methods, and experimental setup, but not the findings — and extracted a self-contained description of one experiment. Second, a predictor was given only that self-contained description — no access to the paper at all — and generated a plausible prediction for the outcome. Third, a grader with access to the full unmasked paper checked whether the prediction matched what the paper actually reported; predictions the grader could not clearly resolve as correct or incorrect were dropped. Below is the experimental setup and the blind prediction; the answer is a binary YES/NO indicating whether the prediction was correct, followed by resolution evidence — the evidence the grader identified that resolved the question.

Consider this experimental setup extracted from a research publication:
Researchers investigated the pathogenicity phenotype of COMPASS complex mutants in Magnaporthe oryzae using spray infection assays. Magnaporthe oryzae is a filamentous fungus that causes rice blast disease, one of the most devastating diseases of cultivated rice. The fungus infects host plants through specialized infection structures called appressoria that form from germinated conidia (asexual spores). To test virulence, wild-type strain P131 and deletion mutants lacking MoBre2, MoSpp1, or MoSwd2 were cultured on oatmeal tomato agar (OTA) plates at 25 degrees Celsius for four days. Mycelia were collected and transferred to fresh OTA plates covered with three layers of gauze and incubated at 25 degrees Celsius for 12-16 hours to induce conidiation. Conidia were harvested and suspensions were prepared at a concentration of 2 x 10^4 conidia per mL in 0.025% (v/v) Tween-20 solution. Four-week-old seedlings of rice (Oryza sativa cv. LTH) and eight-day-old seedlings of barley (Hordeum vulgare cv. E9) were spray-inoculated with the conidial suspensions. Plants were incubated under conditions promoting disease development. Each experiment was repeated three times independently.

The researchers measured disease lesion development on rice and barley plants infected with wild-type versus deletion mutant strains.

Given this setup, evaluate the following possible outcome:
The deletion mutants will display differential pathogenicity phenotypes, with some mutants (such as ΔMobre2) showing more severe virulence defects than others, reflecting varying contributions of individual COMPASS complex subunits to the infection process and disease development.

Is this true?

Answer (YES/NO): NO